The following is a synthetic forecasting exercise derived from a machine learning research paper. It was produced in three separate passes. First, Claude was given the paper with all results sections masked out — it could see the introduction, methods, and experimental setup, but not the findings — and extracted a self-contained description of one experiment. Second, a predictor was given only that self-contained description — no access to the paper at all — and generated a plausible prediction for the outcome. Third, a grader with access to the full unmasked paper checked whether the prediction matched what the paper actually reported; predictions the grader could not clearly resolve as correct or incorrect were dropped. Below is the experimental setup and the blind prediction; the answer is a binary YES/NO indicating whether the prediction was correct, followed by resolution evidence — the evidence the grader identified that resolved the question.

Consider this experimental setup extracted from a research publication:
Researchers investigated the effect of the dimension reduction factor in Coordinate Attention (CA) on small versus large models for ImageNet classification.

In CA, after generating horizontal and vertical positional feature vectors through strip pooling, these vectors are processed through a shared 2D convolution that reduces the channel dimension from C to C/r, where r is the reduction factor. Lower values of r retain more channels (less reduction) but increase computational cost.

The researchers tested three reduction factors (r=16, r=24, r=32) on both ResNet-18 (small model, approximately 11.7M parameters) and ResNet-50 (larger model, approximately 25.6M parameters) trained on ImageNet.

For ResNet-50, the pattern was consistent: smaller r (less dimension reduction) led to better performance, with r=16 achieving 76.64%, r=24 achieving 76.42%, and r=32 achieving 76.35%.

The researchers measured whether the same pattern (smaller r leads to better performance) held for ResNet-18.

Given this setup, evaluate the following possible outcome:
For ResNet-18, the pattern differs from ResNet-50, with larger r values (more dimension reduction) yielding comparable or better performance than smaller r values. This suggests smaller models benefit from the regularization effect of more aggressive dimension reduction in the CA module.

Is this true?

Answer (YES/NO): YES